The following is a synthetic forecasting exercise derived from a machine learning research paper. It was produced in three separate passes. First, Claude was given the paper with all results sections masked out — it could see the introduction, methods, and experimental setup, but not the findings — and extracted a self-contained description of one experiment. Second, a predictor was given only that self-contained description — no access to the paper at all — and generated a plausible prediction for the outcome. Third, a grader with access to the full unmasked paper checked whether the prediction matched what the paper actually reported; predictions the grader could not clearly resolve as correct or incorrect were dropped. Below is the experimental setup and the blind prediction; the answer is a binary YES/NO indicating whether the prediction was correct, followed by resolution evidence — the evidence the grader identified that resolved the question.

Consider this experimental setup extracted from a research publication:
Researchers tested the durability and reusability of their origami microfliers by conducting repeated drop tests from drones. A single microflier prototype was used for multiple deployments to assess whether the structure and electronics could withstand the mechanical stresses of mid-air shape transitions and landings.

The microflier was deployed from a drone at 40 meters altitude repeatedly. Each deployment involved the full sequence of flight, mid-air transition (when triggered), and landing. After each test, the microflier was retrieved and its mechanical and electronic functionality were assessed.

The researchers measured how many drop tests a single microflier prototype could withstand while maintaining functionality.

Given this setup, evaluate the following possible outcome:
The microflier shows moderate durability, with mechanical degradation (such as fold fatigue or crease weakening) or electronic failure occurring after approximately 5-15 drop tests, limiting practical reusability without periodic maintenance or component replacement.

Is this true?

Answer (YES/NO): NO